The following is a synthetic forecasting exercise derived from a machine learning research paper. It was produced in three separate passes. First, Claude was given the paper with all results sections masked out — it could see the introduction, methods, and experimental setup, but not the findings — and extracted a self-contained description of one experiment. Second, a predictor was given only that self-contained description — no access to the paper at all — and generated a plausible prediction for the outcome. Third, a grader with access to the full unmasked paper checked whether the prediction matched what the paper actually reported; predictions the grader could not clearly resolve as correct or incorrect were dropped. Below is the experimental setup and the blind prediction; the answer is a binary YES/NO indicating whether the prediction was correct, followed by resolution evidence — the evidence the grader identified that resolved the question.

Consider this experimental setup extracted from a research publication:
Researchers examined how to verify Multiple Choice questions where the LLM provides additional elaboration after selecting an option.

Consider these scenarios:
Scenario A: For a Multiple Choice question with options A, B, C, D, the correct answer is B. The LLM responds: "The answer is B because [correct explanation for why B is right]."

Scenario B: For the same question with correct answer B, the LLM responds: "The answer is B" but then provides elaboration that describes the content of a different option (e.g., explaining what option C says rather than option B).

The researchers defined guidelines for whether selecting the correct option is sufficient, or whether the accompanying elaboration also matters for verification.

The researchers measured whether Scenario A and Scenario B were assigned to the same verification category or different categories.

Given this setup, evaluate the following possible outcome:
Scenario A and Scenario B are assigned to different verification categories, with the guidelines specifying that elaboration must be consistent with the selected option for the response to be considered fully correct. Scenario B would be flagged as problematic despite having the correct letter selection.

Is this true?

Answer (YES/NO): YES